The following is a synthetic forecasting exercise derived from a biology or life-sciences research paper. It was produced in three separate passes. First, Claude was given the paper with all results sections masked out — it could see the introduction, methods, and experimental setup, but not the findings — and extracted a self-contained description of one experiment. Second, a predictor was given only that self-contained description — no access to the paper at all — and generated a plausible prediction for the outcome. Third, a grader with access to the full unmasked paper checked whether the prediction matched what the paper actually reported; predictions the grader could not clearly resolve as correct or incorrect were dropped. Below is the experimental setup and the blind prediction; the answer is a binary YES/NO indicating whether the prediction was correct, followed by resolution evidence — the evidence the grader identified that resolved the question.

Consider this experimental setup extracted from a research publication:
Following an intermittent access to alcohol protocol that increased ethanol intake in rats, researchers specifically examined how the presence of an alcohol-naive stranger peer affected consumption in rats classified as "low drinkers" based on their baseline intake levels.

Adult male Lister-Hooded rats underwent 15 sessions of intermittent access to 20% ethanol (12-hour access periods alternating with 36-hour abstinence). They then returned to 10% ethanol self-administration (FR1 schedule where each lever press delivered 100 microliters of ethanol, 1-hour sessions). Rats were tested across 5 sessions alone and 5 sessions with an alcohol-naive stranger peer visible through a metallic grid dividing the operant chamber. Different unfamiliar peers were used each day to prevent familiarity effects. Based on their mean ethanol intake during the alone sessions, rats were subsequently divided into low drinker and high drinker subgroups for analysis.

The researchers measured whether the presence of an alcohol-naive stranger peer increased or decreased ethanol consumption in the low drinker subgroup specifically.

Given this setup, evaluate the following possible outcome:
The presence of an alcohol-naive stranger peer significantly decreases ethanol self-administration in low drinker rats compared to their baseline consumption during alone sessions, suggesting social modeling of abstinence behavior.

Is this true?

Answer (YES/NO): NO